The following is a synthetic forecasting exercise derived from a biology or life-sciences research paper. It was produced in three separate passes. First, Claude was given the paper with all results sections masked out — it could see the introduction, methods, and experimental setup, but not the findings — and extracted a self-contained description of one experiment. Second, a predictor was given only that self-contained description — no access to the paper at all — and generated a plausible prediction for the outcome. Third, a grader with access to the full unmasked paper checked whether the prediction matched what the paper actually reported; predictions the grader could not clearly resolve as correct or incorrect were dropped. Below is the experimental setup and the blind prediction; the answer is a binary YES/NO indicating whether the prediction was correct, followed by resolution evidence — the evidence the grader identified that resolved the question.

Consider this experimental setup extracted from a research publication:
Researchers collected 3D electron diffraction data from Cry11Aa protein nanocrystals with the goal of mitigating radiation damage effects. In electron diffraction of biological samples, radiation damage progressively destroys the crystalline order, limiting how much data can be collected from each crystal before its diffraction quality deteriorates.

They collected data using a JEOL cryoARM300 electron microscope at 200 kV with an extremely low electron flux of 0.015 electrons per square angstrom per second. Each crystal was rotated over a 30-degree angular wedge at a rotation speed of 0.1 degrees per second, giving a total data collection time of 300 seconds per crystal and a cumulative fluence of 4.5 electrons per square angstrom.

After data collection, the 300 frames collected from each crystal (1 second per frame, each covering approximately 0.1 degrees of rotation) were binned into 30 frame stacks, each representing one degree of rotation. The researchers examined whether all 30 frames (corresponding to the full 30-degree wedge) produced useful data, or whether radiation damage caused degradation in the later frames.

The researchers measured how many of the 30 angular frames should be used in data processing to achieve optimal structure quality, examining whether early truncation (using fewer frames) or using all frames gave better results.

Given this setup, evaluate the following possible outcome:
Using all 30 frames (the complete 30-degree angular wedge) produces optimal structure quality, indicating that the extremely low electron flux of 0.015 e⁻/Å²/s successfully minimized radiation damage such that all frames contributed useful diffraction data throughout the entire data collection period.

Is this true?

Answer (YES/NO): NO